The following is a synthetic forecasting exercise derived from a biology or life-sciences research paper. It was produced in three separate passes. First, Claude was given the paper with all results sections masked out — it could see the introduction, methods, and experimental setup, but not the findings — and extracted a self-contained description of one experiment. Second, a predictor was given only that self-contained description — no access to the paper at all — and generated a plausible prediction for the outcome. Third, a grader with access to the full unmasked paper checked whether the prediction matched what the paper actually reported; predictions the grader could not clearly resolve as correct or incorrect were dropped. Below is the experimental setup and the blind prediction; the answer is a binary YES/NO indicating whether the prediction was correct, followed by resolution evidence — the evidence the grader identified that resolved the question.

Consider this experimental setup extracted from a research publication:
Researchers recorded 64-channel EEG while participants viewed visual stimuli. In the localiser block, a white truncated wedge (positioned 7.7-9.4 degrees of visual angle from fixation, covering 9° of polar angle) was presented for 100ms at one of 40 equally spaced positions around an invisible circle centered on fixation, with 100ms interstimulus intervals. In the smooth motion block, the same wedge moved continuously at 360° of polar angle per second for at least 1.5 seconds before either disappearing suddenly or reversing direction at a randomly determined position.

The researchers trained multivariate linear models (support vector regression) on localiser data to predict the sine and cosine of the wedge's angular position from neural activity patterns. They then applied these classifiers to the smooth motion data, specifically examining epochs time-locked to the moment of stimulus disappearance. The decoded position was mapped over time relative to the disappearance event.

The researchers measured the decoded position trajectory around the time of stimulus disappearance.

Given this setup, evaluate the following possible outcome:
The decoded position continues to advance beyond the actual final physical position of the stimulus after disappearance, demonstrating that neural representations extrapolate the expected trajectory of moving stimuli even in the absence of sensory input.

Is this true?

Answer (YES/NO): YES